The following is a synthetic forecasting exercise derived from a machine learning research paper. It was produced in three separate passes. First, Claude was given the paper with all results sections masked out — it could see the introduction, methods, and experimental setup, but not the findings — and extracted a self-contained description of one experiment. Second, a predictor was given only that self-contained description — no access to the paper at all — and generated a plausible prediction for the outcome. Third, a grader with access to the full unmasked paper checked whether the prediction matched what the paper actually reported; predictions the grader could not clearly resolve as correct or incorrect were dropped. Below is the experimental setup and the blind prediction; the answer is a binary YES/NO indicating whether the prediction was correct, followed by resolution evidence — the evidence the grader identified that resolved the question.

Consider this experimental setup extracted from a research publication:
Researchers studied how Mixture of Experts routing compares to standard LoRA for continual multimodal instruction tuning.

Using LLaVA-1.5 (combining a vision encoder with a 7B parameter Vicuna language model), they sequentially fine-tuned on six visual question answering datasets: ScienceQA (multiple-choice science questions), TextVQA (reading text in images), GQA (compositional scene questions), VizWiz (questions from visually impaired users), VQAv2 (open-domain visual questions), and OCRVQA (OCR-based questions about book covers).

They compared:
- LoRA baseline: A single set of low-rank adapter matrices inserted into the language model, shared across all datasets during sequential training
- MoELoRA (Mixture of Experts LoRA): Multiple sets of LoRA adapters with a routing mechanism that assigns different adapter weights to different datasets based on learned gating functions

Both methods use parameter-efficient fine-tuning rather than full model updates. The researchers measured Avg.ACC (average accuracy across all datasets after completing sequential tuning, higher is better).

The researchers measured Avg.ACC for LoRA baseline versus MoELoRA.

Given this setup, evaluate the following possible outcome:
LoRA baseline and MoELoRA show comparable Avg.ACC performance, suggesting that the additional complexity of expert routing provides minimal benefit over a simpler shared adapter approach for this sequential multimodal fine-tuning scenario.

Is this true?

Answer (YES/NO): NO